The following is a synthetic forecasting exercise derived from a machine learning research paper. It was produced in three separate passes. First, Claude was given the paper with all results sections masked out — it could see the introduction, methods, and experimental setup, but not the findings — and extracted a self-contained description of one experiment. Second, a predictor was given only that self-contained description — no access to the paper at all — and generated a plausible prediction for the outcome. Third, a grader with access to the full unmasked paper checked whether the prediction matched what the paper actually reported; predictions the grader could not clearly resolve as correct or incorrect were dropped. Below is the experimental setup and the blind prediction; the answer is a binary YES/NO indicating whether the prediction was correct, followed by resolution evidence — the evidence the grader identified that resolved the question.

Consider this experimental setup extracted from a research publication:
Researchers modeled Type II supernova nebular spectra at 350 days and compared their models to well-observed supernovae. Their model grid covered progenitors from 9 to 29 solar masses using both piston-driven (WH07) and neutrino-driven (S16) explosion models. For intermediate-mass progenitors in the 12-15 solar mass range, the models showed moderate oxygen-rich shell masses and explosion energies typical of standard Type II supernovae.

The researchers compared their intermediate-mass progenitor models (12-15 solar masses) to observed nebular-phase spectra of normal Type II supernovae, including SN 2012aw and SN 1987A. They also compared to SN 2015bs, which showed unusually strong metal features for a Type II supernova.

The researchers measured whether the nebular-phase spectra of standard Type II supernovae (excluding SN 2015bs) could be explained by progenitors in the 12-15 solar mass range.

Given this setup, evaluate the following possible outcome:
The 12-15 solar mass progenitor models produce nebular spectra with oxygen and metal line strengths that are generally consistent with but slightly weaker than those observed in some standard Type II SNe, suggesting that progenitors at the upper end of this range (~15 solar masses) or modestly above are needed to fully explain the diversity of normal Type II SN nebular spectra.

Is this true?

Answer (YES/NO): NO